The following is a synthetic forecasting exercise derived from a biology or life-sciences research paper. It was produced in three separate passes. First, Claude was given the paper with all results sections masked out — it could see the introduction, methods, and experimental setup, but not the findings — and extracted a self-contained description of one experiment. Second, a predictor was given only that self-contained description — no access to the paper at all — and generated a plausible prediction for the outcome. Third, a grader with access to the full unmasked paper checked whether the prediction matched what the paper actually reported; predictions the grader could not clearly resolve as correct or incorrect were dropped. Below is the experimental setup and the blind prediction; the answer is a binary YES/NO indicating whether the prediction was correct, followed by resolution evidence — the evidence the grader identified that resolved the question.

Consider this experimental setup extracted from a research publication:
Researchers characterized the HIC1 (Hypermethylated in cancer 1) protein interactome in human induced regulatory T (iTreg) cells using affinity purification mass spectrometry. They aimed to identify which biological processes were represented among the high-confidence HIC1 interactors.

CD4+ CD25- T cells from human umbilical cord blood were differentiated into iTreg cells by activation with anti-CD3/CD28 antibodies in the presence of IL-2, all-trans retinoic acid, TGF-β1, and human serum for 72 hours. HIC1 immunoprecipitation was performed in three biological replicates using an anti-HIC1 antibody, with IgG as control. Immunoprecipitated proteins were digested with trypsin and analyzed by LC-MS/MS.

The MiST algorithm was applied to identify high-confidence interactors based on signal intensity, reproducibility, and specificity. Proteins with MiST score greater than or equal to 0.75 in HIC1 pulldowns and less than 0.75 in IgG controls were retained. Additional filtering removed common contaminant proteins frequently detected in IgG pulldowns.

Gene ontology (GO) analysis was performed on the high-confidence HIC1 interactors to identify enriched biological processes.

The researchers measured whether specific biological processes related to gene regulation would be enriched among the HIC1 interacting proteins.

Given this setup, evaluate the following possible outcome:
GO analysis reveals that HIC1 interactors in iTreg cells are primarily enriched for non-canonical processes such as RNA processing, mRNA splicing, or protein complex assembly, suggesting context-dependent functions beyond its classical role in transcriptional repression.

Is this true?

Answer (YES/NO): YES